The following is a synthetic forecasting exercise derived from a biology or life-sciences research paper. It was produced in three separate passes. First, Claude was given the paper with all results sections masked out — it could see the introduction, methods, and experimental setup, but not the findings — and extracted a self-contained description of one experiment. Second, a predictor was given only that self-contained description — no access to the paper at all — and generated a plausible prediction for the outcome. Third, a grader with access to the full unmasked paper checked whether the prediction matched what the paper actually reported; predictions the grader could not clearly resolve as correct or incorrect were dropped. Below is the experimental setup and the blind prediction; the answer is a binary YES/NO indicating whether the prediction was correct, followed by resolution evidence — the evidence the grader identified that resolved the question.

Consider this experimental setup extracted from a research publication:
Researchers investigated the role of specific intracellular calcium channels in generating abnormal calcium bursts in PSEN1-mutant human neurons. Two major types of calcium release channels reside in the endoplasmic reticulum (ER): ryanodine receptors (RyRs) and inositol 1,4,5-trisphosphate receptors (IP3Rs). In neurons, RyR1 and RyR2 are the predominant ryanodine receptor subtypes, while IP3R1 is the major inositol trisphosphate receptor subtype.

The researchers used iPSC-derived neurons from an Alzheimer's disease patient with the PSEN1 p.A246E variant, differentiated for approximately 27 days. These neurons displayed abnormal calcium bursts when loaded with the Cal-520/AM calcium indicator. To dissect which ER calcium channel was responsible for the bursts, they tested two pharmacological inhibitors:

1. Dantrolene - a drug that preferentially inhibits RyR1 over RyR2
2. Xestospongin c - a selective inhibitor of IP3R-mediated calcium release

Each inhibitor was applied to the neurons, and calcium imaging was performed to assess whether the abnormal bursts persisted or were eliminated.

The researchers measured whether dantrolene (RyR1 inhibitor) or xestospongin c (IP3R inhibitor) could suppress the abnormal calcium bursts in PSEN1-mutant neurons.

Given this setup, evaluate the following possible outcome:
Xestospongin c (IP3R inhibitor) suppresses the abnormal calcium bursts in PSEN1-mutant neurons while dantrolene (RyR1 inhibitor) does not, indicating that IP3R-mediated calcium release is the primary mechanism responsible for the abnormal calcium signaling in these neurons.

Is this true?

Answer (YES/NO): NO